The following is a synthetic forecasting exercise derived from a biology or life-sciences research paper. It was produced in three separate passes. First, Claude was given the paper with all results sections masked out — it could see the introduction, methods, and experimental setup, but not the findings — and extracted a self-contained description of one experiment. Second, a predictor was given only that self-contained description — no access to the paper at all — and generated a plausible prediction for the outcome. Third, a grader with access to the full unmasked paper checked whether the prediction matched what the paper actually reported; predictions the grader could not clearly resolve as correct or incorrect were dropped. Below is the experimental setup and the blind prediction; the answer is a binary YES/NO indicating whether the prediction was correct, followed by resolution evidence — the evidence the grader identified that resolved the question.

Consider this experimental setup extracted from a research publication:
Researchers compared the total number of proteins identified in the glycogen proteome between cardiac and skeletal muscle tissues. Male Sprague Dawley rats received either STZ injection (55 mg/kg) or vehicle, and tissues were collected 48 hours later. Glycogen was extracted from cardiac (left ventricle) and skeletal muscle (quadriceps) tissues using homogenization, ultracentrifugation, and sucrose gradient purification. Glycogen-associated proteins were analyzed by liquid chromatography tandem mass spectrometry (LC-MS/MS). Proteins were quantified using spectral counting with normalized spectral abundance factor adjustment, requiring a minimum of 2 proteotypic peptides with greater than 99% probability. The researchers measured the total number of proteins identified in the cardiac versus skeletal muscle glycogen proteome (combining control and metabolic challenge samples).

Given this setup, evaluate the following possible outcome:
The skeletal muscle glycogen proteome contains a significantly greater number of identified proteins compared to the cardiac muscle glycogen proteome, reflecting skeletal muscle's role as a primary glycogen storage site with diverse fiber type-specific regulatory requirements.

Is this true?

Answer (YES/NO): NO